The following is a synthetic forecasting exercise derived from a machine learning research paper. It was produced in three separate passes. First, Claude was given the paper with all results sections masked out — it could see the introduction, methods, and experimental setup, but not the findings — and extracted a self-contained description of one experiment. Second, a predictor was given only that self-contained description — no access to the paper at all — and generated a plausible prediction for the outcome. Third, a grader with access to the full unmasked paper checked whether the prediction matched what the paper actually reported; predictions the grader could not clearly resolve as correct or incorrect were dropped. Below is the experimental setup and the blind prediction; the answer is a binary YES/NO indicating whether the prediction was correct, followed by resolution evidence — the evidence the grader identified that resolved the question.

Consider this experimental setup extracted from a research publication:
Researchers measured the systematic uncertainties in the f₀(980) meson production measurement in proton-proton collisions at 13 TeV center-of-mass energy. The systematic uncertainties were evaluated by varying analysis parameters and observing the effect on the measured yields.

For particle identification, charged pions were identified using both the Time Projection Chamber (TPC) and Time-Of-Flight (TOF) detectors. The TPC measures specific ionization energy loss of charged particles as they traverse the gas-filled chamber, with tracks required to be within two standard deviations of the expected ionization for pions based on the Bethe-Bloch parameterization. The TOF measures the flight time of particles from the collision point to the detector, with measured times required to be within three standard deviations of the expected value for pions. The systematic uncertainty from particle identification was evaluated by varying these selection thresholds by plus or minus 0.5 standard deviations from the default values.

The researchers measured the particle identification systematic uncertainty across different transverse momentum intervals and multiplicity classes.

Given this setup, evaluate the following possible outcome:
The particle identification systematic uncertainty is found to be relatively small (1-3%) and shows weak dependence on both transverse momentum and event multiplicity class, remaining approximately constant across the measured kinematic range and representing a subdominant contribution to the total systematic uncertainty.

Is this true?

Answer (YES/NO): NO